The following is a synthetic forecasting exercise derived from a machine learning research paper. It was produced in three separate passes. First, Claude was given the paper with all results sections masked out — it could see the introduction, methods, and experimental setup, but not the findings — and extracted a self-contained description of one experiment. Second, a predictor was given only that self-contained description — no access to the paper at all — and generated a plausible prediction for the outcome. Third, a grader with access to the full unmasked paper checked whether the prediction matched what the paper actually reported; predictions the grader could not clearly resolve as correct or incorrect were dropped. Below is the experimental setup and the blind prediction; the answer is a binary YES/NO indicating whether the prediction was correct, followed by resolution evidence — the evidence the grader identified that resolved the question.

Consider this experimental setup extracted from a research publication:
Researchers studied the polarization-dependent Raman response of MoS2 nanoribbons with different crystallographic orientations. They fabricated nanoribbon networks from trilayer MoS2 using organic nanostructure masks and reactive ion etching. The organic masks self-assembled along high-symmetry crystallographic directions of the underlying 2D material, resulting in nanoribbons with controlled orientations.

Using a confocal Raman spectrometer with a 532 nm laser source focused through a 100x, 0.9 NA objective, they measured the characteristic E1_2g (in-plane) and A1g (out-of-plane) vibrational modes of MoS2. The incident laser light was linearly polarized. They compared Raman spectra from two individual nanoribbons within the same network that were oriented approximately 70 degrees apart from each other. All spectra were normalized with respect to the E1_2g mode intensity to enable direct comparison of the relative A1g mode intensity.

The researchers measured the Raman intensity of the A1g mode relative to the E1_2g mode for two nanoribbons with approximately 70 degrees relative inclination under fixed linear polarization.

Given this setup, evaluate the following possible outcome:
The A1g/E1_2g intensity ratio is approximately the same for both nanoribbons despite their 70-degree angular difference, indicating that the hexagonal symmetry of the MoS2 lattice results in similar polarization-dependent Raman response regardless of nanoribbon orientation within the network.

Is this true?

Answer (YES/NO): NO